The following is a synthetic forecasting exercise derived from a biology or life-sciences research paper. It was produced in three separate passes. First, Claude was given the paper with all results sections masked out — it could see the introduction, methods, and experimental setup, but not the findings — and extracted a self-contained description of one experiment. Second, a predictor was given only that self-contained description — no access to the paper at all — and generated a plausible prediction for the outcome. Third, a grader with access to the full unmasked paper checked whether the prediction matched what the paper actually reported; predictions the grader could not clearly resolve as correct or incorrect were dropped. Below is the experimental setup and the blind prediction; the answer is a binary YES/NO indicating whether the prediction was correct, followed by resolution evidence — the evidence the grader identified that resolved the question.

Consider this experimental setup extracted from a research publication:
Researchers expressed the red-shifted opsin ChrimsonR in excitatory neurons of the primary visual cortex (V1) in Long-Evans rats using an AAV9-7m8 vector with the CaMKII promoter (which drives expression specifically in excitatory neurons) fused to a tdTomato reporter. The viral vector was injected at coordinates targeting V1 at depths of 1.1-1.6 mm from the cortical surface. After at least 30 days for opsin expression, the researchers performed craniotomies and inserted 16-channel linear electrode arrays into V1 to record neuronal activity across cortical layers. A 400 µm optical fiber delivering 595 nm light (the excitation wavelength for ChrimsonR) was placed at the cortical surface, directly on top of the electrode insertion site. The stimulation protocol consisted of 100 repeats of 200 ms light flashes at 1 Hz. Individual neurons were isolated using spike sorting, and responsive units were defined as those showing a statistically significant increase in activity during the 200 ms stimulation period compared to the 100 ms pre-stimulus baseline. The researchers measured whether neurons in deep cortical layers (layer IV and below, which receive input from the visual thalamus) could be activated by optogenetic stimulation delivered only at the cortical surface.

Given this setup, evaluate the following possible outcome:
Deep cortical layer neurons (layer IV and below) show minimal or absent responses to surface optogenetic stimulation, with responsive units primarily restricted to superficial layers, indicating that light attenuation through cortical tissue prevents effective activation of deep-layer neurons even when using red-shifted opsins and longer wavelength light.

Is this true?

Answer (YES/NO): NO